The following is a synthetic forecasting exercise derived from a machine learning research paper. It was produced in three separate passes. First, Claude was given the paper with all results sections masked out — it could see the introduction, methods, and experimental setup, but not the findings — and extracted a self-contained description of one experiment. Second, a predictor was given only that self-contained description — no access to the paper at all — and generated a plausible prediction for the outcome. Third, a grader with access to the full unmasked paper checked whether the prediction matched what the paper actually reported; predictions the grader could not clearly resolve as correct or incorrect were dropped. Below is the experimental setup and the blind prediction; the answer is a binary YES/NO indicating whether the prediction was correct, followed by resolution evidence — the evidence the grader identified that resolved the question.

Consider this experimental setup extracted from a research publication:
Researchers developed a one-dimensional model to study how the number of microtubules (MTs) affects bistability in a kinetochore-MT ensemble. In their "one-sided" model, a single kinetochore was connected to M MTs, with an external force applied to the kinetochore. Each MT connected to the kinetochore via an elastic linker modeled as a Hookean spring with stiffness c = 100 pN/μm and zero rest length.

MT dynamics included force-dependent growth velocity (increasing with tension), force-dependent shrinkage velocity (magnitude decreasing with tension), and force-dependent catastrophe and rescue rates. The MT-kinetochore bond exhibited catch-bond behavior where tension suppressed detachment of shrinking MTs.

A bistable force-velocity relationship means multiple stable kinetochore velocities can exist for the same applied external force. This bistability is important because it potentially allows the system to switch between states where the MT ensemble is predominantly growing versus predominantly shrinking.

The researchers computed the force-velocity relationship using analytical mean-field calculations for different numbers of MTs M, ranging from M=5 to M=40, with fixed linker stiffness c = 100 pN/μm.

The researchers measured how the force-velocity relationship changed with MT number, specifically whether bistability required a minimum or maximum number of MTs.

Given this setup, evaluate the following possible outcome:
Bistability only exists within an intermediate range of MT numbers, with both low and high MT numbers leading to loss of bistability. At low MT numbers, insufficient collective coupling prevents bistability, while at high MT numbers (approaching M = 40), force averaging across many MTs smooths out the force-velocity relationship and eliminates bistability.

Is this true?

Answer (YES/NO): NO